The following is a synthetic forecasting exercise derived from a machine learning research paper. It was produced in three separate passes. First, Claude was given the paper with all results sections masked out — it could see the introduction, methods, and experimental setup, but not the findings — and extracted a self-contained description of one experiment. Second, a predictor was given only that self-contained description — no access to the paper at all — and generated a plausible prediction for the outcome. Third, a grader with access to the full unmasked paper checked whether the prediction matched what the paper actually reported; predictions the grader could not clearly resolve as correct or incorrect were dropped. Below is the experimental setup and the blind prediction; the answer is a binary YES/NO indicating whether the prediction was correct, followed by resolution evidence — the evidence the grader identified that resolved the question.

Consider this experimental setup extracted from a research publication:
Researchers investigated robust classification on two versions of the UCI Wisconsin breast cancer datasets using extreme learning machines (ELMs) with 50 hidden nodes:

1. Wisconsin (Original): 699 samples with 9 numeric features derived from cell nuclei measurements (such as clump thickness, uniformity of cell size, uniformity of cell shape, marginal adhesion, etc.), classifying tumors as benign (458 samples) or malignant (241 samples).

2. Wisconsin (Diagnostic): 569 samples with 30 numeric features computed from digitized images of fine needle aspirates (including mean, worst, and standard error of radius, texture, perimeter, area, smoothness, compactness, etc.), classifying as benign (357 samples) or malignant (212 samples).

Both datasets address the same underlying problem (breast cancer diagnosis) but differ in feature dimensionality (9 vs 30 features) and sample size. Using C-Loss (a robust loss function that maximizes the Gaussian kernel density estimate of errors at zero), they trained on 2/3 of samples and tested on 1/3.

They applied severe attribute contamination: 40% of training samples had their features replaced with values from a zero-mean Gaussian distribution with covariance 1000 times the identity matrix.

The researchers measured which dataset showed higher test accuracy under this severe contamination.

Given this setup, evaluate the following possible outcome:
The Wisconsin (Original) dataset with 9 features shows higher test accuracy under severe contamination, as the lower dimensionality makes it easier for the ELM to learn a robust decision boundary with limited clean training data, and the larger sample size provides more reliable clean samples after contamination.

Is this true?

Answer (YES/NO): NO